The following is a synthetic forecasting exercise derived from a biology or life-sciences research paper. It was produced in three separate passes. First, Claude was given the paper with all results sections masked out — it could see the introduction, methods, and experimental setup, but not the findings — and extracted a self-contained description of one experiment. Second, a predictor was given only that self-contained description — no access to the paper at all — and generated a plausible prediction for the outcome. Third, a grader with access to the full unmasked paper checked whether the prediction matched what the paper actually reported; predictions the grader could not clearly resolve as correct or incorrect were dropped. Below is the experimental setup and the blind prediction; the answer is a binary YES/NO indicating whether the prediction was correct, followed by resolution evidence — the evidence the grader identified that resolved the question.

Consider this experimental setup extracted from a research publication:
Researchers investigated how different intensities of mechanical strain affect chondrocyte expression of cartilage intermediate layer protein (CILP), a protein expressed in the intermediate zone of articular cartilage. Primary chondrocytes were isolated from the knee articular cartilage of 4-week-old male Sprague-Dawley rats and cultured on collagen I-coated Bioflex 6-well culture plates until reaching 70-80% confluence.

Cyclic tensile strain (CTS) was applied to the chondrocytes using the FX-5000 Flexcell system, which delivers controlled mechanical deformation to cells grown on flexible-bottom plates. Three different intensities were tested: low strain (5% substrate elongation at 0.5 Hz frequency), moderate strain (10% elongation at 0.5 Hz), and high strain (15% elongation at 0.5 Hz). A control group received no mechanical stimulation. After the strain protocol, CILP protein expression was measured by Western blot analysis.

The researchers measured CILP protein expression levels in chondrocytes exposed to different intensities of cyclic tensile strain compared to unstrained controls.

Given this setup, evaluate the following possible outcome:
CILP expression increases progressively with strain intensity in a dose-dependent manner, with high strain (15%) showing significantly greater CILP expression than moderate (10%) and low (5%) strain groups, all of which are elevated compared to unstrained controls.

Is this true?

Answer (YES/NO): NO